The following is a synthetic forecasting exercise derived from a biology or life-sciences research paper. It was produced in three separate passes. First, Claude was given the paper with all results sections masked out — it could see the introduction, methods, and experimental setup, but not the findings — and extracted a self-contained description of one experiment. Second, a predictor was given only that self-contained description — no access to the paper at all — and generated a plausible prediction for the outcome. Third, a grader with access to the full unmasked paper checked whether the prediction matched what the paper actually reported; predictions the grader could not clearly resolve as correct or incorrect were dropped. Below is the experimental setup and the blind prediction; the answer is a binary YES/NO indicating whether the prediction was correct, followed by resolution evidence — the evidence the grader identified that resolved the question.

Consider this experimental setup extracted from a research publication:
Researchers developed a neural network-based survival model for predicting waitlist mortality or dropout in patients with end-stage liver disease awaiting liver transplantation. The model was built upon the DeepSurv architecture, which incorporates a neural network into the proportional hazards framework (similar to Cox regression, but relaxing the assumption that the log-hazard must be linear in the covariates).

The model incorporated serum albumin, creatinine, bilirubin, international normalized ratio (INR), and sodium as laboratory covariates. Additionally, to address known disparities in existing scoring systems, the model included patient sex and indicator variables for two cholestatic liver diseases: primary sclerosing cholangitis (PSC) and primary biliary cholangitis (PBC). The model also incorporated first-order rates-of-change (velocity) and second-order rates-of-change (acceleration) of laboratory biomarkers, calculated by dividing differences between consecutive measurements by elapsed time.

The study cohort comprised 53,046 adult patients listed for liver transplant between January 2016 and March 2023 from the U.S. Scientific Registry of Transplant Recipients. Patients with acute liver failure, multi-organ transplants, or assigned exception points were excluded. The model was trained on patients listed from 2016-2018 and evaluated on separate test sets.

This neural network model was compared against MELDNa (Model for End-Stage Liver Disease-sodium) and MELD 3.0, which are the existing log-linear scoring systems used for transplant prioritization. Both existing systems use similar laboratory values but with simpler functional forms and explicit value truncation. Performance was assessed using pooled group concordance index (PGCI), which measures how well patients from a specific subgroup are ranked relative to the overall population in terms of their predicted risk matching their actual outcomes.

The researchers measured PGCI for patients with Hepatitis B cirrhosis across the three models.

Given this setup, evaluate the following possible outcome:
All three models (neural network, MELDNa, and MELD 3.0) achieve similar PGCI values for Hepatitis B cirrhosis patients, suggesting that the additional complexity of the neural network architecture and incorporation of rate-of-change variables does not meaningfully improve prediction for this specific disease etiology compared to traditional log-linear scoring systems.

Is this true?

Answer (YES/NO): NO